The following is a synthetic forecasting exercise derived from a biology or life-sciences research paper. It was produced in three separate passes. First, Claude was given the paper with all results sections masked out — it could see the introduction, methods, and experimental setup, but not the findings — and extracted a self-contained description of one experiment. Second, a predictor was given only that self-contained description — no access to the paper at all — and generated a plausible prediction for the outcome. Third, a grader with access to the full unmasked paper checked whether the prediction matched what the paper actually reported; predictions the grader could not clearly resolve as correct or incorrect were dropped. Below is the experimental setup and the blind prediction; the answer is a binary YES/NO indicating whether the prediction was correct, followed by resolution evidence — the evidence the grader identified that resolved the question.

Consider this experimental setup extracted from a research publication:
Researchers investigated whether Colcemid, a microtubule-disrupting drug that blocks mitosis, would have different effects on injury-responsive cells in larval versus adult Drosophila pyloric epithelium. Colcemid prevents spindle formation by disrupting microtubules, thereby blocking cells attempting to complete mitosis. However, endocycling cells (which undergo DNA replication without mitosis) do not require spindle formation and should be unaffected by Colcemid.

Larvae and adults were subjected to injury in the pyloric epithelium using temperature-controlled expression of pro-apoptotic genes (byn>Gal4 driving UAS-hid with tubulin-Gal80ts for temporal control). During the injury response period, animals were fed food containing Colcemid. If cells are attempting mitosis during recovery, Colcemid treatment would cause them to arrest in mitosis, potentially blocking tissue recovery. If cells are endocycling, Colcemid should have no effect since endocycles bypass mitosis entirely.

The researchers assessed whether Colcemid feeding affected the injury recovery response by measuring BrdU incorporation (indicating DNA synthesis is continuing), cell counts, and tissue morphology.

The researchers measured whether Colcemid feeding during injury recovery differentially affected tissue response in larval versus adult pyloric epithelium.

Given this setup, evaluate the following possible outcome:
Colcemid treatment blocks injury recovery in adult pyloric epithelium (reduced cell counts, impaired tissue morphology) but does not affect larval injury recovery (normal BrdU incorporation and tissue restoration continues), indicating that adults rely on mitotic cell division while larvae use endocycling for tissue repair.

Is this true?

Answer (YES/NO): NO